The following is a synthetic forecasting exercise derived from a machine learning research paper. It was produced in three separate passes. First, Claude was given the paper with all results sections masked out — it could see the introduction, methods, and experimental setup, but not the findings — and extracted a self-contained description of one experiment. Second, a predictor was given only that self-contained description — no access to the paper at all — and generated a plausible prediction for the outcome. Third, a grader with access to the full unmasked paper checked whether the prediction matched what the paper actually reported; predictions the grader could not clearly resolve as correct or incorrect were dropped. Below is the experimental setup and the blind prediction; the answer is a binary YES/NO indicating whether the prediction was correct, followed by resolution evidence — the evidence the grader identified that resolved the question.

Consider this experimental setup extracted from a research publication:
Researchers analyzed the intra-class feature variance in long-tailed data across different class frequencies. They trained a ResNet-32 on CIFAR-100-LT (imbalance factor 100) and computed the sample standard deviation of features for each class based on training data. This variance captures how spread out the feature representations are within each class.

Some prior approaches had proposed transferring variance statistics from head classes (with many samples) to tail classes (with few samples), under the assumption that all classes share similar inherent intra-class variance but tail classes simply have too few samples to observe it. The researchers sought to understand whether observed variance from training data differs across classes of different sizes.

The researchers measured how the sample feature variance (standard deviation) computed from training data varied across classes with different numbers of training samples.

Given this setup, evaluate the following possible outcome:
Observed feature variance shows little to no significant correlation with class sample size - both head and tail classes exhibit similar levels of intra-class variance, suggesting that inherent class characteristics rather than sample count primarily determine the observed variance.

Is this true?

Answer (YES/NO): NO